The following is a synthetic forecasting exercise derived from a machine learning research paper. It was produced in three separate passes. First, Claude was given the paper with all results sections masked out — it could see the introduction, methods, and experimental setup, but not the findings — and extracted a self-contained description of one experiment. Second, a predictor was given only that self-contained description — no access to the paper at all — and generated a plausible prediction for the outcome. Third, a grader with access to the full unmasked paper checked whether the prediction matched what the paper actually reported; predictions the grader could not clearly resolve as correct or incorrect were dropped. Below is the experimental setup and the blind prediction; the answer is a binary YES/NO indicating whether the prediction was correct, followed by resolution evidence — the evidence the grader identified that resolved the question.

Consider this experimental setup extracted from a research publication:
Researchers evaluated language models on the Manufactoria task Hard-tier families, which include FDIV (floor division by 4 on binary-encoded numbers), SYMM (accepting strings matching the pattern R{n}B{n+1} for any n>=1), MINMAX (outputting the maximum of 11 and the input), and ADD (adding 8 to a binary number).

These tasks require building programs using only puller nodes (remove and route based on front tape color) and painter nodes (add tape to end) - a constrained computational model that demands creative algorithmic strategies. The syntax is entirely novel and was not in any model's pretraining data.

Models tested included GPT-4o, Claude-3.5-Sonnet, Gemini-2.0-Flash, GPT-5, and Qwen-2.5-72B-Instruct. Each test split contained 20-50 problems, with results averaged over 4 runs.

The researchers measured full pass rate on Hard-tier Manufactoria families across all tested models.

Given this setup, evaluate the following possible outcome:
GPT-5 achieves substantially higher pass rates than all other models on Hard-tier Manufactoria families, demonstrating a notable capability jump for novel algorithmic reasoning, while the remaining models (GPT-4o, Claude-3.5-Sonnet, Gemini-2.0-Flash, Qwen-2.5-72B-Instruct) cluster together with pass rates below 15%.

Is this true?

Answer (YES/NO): NO